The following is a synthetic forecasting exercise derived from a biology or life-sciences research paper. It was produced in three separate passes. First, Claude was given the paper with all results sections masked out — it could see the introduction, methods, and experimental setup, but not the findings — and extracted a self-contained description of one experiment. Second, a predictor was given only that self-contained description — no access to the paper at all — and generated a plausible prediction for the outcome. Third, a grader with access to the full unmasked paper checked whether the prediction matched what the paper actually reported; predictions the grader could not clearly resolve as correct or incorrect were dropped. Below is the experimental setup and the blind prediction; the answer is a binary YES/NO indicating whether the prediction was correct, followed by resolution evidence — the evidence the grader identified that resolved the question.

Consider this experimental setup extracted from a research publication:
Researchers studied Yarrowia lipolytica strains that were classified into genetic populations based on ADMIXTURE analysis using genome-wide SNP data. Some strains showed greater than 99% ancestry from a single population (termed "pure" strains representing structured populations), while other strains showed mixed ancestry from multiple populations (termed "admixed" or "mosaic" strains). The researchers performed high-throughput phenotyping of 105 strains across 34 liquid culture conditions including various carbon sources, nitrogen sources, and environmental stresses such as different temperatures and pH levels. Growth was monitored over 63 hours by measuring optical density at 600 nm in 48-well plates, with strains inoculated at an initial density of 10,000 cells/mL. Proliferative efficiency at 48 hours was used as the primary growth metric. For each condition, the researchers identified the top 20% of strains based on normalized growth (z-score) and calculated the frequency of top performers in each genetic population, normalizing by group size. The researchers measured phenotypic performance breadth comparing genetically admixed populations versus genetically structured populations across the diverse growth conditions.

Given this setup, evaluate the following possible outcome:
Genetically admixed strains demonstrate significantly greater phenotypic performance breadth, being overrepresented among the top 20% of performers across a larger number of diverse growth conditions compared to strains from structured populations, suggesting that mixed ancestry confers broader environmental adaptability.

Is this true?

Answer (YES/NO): YES